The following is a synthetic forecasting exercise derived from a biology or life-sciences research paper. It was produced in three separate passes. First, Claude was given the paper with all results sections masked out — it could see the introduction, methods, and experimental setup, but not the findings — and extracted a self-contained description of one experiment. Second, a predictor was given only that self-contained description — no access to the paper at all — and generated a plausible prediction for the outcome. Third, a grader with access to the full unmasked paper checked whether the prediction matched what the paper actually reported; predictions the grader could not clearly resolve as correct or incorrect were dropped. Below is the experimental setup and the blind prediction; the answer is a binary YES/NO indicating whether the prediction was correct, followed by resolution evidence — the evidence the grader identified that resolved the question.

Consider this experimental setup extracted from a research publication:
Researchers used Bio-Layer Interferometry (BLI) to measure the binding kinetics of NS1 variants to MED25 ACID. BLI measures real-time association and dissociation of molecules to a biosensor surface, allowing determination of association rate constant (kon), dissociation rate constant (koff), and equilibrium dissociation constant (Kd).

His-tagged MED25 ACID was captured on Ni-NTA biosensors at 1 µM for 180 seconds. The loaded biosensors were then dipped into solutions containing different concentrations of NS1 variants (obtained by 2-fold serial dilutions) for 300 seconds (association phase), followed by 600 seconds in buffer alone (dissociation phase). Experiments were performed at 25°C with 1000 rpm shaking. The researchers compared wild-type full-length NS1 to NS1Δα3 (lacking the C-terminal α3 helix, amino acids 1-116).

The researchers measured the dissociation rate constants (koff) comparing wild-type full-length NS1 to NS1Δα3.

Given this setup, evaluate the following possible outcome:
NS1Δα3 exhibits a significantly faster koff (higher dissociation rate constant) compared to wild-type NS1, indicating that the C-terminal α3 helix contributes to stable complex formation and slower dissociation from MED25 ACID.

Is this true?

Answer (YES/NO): YES